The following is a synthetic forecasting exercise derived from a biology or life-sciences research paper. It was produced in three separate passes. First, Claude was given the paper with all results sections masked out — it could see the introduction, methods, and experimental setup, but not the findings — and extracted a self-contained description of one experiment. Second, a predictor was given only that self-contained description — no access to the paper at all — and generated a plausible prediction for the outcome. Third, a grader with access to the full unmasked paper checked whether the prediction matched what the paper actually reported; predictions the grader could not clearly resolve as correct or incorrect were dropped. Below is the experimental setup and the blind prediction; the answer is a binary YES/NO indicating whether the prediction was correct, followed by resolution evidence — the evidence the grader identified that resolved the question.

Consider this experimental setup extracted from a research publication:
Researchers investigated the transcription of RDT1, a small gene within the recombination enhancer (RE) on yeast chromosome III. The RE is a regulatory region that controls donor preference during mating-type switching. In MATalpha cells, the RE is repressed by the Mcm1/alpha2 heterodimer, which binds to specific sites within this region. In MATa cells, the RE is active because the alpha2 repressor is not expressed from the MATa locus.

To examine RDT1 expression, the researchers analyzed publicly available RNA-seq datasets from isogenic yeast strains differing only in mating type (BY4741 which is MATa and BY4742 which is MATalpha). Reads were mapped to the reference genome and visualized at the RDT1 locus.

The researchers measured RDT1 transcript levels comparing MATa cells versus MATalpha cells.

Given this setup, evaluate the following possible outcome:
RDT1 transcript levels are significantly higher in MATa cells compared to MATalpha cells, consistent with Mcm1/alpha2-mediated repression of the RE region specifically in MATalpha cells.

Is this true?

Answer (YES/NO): YES